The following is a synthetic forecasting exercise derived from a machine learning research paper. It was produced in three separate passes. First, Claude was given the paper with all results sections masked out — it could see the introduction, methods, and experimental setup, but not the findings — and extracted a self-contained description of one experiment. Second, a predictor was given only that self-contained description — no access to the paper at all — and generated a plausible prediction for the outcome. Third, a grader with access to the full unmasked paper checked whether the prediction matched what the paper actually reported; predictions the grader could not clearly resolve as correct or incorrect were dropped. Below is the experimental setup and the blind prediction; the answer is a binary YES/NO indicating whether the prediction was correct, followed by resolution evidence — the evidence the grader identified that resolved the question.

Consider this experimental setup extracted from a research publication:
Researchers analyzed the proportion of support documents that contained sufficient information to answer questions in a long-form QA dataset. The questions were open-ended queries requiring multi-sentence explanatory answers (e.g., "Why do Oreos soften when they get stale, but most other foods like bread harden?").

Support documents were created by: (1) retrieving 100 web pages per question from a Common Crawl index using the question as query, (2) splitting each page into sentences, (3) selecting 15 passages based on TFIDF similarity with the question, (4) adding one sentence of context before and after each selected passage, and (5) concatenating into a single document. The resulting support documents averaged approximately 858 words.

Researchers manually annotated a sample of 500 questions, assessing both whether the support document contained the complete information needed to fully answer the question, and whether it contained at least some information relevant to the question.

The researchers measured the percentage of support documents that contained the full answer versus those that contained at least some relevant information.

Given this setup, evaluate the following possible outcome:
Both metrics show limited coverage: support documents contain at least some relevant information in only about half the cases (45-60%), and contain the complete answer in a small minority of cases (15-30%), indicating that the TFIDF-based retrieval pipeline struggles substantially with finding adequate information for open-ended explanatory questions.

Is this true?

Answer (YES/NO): NO